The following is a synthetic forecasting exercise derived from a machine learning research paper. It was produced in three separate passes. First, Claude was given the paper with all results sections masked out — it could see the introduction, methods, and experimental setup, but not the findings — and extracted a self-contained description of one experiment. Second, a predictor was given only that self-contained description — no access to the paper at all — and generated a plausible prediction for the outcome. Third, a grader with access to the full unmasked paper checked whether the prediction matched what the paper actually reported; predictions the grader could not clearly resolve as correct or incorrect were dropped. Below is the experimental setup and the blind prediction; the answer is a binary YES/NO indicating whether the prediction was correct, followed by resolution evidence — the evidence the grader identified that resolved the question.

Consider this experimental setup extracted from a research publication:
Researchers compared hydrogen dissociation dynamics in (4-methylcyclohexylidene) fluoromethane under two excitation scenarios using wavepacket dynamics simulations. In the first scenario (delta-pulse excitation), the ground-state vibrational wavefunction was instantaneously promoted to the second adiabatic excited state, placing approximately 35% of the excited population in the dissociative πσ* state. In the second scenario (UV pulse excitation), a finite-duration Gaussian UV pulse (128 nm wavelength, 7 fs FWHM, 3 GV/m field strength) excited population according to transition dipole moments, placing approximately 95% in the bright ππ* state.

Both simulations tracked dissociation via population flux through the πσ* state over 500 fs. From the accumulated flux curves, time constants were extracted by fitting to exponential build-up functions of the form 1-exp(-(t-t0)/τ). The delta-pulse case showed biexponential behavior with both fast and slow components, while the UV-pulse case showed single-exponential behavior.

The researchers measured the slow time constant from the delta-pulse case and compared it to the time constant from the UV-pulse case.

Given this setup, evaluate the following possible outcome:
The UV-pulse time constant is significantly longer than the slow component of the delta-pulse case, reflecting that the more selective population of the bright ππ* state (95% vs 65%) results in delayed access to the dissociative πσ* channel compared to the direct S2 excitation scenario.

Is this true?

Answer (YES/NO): NO